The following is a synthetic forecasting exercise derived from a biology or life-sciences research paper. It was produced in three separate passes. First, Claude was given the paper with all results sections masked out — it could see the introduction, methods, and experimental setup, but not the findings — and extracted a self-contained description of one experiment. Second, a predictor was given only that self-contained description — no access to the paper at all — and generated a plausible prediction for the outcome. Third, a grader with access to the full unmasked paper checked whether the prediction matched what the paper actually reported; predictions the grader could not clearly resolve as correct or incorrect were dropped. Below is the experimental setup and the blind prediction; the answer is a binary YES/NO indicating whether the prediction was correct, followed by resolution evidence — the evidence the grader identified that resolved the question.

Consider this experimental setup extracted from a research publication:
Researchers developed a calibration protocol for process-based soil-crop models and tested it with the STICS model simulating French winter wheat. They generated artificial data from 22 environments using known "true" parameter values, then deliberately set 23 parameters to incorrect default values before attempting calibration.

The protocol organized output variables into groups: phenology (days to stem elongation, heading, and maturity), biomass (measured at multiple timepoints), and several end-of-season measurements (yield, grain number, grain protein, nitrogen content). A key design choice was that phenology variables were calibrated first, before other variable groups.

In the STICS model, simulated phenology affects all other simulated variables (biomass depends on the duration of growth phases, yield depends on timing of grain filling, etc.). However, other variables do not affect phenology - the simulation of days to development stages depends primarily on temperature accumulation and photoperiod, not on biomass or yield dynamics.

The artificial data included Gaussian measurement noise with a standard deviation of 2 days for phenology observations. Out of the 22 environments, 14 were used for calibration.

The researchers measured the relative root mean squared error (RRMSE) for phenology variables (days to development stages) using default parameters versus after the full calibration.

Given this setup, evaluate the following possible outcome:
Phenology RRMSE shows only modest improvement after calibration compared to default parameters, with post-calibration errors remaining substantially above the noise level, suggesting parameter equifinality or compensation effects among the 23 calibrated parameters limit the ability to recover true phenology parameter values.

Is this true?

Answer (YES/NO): NO